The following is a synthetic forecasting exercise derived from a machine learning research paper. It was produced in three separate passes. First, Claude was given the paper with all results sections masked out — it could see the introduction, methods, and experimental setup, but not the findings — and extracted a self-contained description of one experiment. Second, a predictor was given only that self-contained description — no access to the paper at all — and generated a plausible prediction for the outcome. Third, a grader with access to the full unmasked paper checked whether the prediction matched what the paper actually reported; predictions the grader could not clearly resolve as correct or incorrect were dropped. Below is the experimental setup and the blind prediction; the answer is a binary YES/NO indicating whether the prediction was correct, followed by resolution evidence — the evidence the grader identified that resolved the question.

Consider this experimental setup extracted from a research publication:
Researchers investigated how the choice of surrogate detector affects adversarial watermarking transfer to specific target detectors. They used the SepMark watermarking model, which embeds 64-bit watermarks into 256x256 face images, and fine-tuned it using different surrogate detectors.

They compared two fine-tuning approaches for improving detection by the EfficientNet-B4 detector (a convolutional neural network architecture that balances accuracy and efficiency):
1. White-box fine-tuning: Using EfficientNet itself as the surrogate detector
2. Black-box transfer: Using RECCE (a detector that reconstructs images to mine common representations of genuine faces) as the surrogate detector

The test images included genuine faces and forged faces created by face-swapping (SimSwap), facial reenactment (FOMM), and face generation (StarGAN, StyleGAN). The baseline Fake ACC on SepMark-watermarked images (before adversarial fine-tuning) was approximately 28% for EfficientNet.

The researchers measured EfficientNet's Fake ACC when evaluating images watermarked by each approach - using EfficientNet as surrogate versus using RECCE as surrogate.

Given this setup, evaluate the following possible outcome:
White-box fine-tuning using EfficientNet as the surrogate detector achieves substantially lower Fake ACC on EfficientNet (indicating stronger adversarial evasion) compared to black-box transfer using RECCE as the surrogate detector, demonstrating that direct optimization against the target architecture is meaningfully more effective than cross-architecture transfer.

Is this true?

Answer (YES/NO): NO